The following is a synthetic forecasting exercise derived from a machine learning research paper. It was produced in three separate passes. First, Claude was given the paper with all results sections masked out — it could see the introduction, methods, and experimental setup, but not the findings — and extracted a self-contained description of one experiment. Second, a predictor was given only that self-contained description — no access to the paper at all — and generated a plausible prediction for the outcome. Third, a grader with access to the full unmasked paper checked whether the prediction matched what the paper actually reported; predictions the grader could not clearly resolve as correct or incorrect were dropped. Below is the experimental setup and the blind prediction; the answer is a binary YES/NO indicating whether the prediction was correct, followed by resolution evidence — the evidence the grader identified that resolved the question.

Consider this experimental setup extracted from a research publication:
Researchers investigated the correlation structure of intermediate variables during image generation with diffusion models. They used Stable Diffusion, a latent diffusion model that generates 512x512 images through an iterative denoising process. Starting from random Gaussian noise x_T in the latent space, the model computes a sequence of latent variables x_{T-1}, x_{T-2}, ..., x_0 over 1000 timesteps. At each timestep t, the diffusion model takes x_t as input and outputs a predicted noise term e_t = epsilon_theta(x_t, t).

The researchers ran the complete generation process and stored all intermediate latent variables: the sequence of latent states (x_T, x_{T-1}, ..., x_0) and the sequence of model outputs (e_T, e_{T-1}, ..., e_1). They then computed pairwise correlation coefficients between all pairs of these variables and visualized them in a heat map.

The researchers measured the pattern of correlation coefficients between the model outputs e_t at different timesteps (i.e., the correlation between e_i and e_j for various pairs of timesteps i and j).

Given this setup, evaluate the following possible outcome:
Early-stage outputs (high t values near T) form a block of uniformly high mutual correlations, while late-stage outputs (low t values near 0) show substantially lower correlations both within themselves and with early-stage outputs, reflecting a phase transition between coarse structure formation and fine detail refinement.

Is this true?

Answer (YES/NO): NO